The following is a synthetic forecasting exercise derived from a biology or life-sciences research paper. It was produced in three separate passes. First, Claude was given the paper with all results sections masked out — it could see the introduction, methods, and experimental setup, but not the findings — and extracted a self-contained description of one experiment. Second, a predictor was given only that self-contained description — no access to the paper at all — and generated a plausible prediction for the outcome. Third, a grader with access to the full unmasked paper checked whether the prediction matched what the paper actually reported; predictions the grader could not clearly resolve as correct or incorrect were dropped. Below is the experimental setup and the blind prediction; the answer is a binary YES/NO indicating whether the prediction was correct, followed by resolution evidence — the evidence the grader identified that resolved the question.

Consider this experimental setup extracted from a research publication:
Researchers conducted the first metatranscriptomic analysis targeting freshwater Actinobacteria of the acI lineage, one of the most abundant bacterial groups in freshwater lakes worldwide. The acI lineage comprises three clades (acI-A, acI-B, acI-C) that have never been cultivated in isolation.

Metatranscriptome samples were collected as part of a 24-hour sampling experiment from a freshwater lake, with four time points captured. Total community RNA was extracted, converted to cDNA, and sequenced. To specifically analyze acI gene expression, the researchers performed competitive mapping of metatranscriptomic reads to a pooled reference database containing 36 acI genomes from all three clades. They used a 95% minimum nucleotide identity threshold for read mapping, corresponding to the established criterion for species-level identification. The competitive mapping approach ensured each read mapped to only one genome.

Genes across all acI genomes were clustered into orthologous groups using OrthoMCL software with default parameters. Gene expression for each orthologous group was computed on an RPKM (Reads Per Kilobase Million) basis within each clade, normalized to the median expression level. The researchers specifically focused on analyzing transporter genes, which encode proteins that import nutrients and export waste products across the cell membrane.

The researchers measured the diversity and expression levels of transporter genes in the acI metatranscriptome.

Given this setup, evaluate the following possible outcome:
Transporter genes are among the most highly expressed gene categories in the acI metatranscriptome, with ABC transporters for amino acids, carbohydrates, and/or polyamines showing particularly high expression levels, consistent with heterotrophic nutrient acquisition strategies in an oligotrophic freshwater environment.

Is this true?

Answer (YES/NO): YES